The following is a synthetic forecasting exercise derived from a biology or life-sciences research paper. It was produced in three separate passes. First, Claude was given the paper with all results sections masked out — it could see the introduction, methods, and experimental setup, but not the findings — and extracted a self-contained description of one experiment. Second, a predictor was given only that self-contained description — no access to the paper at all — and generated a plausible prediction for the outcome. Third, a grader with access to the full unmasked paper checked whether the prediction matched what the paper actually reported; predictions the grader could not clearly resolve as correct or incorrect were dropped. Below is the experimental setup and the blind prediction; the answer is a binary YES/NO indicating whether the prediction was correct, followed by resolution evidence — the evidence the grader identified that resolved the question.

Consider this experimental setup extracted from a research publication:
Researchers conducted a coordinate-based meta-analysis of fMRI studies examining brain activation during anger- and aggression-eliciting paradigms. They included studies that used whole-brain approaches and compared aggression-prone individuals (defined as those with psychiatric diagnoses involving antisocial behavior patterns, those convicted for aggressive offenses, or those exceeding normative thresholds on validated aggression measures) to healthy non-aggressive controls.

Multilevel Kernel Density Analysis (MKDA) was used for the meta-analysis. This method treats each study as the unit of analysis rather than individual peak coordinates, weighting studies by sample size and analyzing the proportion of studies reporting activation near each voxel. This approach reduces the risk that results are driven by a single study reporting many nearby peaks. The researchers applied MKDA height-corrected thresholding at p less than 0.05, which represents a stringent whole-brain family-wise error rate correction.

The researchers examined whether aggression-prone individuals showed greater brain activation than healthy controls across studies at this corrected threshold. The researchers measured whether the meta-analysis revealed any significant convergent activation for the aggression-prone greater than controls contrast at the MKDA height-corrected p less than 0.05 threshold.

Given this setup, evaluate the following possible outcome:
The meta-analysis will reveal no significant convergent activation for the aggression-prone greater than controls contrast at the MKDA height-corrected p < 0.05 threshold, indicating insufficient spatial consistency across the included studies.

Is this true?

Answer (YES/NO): NO